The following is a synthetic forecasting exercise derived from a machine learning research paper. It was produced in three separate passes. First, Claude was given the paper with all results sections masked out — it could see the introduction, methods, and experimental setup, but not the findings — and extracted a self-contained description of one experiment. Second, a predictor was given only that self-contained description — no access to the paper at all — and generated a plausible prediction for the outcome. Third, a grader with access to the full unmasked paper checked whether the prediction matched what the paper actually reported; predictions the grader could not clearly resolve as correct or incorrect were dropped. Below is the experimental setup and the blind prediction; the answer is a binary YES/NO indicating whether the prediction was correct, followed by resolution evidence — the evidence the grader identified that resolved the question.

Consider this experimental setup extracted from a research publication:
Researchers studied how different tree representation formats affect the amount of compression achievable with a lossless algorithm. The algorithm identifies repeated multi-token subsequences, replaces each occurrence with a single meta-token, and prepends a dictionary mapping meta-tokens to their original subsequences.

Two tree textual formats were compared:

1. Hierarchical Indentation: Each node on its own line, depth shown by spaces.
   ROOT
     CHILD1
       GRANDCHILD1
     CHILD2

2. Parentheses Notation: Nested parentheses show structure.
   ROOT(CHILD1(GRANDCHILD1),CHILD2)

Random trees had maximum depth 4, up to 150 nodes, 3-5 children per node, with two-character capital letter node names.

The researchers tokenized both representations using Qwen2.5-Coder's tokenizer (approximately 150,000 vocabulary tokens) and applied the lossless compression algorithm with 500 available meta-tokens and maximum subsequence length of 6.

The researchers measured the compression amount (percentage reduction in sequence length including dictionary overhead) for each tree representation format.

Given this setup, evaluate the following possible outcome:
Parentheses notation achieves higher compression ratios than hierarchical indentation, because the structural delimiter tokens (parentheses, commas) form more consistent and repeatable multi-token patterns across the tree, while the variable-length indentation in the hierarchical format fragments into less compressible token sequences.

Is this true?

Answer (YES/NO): NO